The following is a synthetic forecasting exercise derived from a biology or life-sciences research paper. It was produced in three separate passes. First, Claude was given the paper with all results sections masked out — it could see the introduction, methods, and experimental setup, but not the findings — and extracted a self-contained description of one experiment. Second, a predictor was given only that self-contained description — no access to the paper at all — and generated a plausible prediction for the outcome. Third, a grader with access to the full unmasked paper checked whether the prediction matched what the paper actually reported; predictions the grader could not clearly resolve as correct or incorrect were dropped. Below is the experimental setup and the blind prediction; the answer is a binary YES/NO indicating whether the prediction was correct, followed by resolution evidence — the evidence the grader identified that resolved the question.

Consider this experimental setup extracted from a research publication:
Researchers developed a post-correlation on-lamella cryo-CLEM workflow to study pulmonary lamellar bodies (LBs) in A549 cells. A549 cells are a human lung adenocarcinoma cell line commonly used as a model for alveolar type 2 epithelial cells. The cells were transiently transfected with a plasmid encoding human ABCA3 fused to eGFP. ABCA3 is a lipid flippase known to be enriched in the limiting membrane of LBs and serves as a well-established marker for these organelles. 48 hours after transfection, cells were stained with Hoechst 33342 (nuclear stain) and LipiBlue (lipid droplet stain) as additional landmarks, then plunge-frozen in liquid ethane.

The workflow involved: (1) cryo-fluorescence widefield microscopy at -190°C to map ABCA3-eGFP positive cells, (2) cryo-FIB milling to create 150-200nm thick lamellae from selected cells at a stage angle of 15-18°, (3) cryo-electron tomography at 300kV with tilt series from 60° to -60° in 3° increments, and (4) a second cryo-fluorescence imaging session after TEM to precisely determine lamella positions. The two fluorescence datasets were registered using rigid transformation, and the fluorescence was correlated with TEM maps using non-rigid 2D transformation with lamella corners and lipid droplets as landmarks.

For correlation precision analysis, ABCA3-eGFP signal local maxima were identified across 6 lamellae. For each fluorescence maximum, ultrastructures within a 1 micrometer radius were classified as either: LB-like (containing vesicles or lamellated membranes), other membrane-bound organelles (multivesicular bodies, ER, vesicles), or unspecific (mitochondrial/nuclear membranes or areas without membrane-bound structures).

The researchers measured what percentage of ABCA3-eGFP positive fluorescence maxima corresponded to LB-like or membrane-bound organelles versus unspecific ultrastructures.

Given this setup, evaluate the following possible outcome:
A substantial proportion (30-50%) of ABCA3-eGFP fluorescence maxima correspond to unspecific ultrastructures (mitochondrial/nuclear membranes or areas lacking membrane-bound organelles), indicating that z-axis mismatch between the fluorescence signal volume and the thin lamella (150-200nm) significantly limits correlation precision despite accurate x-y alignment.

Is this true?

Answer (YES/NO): NO